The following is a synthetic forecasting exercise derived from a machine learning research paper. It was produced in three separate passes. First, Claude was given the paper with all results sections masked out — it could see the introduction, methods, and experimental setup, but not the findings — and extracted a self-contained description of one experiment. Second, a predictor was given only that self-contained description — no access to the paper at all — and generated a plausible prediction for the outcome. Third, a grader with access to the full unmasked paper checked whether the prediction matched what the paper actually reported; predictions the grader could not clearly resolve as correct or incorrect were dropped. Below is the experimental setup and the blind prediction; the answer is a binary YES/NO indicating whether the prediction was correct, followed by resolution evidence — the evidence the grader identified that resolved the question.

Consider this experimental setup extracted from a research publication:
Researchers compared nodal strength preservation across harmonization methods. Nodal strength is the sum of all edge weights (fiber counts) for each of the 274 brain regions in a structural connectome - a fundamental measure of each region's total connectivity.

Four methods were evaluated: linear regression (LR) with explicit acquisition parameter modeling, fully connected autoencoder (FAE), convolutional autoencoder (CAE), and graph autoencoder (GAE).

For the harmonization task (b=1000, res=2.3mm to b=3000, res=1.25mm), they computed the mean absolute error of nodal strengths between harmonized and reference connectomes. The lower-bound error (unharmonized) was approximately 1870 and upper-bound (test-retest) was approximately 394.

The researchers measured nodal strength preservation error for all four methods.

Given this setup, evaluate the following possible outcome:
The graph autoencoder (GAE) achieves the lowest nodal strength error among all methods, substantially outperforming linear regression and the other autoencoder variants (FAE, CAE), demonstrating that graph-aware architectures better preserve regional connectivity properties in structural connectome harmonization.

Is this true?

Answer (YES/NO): NO